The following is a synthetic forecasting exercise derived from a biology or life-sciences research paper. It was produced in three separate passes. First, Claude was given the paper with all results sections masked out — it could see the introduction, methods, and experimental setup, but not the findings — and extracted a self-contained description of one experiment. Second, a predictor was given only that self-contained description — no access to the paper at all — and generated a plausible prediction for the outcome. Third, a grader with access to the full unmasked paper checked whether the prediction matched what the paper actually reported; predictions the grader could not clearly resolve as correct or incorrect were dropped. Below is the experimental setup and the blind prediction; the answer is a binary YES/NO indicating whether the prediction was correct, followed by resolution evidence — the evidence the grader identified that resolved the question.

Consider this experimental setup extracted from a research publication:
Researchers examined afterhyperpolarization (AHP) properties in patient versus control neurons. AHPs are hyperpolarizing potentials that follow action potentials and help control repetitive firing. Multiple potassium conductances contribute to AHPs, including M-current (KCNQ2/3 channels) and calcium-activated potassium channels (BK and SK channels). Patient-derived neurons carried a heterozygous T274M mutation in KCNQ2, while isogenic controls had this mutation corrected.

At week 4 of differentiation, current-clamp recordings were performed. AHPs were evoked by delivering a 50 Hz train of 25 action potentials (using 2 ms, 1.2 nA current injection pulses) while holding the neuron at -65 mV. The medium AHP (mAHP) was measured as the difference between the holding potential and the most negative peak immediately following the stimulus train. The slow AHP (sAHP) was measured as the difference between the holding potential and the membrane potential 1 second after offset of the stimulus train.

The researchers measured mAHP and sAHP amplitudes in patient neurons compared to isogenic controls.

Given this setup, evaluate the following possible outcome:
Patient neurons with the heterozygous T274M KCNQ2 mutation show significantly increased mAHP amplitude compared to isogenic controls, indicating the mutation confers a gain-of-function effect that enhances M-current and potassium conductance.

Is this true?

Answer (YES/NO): NO